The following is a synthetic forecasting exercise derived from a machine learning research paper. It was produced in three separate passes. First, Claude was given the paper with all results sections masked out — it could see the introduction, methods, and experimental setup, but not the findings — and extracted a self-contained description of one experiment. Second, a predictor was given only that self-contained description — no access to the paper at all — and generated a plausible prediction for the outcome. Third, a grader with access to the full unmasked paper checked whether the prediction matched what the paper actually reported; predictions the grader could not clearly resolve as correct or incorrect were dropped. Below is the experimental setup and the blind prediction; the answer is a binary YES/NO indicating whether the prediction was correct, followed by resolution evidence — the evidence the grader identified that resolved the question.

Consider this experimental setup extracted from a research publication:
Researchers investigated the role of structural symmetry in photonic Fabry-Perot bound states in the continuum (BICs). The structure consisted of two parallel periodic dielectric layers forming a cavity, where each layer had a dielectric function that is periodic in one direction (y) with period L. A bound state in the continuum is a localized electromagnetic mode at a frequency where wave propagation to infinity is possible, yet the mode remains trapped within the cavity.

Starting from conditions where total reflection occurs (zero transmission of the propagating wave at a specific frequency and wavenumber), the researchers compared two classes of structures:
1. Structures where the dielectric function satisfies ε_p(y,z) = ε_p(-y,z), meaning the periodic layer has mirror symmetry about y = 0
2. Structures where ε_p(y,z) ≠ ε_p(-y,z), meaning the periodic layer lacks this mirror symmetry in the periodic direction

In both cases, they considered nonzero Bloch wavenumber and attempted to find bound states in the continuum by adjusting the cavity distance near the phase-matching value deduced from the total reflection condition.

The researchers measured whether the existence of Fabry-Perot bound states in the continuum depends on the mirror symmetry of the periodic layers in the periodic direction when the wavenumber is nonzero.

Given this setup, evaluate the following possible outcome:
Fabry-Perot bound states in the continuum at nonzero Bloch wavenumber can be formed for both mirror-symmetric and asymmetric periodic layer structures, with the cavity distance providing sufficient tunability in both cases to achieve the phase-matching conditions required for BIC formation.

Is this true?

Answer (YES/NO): NO